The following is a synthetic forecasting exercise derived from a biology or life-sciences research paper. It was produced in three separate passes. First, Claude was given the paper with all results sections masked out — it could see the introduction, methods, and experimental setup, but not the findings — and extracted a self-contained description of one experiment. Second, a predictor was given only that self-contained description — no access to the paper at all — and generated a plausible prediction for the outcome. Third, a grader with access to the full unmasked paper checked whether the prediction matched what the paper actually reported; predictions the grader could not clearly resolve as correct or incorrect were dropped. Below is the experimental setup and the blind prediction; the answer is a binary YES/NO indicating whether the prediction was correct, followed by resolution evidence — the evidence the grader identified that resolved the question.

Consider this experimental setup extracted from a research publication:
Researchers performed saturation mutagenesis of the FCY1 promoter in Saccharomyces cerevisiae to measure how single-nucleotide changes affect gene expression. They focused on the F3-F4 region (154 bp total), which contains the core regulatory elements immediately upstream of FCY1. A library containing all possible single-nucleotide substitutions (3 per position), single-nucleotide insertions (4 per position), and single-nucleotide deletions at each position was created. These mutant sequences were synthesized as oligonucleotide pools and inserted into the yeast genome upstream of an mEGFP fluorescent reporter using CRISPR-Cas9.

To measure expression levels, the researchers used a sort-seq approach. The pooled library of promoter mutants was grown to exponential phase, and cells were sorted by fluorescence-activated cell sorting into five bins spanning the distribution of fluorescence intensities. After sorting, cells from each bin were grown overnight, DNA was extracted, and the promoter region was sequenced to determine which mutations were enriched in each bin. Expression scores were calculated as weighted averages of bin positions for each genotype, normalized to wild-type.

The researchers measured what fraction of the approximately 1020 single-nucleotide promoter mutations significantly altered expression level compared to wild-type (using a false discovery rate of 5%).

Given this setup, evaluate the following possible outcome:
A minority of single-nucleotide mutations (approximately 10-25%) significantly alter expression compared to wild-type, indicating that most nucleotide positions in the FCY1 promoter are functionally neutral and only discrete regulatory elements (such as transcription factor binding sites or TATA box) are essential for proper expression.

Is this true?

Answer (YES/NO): YES